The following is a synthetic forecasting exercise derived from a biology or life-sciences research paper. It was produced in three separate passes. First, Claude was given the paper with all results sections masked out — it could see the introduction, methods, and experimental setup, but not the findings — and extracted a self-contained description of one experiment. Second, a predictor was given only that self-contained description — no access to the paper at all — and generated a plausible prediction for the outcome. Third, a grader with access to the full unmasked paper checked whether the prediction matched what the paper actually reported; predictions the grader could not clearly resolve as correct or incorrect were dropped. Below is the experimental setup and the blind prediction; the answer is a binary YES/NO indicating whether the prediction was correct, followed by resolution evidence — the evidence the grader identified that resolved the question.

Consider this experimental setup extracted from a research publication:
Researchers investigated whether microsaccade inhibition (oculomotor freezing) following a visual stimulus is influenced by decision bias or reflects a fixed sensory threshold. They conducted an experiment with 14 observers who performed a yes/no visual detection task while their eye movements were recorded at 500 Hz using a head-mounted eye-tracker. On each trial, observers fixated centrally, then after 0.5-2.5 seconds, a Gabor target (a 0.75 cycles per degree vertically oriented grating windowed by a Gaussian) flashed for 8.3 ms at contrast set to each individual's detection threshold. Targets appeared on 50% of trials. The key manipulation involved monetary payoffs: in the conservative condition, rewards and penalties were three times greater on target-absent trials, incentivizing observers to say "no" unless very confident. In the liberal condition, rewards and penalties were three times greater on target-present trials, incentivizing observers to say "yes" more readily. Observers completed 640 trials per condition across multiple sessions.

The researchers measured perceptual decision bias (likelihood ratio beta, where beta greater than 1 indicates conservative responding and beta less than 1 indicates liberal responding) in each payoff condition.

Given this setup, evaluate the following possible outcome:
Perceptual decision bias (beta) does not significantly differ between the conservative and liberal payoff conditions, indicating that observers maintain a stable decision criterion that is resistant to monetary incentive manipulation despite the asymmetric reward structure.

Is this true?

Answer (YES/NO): NO